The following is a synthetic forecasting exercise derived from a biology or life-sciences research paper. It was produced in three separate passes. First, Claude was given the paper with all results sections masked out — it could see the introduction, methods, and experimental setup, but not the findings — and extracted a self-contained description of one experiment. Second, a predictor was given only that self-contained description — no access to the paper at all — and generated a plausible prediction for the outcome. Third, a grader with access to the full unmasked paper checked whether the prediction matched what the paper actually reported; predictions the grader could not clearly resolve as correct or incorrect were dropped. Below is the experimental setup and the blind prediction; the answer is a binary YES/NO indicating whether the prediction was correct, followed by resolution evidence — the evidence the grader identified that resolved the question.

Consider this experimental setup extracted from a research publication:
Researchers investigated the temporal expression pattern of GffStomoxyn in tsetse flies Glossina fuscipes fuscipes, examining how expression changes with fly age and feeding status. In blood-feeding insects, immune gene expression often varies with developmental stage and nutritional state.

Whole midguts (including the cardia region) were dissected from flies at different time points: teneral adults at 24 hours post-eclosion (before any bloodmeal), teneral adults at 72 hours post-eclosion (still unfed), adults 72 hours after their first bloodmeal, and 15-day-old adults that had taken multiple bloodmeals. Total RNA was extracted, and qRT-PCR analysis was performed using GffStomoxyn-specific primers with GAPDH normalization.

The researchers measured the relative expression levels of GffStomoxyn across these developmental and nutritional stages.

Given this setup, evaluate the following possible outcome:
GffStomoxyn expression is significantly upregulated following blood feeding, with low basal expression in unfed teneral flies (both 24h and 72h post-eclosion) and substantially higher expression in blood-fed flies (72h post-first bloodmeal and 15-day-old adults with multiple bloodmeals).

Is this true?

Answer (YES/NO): NO